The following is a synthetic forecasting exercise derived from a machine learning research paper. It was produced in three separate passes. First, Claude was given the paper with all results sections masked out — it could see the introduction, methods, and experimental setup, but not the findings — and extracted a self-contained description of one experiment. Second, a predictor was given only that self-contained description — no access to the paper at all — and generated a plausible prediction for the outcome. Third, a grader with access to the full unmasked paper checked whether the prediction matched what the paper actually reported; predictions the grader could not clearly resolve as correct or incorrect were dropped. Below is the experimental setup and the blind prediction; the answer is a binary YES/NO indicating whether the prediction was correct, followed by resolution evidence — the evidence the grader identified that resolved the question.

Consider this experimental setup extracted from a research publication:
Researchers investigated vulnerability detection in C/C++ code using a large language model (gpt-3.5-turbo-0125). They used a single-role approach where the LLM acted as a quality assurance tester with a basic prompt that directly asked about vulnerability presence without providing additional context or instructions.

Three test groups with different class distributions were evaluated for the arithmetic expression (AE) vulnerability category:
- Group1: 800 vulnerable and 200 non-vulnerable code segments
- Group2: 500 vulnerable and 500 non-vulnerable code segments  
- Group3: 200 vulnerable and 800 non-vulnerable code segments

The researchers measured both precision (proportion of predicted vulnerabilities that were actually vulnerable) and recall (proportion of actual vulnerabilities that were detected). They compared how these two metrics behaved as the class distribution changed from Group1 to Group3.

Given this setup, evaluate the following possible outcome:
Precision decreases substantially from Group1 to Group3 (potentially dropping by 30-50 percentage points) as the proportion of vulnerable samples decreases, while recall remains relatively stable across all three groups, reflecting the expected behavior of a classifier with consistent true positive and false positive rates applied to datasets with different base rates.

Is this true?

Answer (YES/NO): NO